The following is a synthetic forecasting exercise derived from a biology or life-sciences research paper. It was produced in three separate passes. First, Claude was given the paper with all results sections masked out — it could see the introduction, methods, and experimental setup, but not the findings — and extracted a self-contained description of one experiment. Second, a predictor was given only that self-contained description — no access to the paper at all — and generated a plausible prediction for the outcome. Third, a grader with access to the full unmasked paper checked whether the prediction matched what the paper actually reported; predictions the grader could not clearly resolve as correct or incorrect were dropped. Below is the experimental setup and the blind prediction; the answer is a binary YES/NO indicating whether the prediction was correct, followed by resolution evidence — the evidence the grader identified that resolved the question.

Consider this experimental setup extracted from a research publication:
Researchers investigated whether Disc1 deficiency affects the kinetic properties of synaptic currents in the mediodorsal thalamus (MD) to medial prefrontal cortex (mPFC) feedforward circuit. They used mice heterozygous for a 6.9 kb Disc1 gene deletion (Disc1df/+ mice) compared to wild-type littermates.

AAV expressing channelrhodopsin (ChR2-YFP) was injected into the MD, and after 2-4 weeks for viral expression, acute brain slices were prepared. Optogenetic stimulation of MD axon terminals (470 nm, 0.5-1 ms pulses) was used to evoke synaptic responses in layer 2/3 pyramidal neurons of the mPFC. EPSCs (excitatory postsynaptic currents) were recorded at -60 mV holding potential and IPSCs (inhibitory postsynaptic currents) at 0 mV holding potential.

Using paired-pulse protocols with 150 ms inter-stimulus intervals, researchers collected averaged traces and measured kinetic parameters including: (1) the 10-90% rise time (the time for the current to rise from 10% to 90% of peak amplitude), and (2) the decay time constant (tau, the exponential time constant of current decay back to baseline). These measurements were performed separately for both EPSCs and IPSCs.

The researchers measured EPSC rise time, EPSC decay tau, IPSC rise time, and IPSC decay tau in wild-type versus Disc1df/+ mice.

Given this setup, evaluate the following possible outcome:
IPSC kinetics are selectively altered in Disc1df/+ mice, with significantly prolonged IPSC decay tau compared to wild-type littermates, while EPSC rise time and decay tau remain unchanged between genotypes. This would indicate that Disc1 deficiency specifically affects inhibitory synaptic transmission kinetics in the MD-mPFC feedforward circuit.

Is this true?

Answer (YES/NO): NO